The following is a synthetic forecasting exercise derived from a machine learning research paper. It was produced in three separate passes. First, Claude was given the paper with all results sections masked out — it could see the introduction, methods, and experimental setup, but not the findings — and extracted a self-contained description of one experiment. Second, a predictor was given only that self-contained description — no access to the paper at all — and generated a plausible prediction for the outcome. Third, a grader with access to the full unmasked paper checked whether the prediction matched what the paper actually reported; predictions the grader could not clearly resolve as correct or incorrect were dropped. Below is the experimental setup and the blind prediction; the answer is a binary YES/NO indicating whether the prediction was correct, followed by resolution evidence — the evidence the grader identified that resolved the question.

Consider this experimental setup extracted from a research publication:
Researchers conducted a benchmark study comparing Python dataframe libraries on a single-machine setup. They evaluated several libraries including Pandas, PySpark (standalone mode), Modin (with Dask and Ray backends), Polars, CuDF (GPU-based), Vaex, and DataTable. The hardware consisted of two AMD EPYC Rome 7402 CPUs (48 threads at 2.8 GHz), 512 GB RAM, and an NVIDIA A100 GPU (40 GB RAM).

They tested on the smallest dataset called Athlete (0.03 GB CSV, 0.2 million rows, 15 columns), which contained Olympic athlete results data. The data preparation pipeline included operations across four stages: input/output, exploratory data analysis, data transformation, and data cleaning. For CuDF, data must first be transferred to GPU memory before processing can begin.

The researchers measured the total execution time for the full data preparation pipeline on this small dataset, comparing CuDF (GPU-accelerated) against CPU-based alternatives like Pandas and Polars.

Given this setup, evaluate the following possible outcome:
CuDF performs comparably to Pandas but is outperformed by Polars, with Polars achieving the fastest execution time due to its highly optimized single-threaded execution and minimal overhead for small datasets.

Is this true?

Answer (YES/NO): NO